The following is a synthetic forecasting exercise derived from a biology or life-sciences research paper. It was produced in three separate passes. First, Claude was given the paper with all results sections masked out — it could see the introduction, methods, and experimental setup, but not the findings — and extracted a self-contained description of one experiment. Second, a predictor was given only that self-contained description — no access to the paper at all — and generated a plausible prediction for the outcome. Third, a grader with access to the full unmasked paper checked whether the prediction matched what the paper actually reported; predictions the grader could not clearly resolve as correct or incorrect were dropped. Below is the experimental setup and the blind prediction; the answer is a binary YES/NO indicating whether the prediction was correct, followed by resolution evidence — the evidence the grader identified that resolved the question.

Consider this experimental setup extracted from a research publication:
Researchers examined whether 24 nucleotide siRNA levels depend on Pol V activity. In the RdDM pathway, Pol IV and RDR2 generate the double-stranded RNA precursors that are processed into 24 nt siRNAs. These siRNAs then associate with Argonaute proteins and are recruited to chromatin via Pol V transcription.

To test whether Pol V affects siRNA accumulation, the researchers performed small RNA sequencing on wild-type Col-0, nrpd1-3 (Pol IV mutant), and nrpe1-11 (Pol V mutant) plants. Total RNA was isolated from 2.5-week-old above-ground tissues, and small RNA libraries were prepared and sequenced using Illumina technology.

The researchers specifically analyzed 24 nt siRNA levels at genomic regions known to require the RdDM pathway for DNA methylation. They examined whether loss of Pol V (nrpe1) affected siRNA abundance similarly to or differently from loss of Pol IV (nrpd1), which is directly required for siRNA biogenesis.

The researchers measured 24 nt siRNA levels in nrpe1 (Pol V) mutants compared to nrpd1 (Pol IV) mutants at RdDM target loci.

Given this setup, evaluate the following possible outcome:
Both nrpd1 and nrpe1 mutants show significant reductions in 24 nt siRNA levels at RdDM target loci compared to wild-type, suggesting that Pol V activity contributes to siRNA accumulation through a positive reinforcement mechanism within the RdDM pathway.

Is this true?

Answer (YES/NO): NO